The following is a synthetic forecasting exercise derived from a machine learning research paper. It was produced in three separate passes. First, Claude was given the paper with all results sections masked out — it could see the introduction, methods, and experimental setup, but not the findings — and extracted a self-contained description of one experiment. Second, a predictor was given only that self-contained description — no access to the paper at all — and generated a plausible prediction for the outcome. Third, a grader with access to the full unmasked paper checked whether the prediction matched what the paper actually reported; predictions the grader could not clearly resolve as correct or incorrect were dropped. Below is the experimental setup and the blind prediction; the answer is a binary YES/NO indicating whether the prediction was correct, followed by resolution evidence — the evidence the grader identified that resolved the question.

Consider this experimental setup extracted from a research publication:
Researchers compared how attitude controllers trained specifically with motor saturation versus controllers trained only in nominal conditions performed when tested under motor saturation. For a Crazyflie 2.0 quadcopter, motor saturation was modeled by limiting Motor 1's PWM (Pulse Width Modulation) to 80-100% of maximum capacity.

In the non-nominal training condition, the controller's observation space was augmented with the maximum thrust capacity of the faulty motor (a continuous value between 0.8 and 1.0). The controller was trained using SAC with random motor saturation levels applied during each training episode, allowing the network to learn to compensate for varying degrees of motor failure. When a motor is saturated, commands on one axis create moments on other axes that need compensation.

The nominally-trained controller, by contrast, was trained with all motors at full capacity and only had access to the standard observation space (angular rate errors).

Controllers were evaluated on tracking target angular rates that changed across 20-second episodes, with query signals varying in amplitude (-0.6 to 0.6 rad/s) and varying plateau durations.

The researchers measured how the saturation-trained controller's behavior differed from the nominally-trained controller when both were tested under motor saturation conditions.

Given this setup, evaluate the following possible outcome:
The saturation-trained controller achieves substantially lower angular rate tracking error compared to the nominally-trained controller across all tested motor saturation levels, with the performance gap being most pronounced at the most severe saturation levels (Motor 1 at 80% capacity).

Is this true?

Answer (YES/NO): NO